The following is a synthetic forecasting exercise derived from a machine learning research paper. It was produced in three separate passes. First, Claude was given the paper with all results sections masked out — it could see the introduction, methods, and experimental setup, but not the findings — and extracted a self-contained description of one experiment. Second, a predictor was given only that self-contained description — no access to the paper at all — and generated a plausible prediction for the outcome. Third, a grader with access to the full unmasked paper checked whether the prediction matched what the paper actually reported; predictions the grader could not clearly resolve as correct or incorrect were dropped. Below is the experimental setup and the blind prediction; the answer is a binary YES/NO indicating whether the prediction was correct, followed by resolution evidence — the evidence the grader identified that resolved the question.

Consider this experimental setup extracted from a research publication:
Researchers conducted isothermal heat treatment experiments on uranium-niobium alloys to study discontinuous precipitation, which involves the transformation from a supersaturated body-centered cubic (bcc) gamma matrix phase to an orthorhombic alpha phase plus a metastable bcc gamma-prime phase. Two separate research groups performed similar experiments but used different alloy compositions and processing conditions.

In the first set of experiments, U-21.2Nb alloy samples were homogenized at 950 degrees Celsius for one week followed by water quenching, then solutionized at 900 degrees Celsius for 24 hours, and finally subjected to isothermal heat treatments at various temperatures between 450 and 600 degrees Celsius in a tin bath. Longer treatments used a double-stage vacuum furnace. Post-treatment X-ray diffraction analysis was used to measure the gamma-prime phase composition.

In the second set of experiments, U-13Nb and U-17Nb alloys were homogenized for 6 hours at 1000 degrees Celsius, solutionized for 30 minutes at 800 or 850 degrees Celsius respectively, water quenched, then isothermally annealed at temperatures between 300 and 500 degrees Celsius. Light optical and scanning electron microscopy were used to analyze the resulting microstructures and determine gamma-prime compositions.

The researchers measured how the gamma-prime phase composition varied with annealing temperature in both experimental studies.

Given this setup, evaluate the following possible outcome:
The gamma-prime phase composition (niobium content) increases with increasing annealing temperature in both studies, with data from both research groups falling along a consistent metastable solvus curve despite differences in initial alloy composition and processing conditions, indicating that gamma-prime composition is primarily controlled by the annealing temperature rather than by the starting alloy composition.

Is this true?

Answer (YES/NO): NO